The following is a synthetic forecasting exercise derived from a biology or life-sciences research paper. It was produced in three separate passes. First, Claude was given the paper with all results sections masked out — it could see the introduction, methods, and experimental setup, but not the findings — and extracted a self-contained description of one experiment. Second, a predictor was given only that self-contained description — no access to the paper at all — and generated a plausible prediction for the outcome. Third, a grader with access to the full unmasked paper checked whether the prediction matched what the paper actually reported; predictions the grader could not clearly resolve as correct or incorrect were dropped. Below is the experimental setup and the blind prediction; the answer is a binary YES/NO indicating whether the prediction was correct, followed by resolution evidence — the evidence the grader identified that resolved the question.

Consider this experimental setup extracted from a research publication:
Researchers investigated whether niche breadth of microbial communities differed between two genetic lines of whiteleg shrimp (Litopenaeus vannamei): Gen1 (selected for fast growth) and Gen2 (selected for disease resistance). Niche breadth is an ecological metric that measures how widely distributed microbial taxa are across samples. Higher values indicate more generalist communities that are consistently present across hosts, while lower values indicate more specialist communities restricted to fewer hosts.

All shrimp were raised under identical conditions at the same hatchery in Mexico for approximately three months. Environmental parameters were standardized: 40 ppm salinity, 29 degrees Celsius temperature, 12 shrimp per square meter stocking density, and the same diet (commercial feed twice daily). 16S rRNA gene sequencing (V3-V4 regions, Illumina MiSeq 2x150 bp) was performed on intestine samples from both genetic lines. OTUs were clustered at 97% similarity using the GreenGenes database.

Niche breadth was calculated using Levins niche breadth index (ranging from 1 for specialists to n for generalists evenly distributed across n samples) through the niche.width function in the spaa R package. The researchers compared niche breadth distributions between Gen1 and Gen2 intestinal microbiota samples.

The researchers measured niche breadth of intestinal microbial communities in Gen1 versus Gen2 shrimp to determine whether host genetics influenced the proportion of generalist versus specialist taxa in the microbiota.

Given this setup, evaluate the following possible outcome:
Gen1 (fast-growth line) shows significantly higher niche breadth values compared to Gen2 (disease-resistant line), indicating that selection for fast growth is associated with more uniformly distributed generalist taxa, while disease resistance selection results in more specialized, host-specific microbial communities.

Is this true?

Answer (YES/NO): YES